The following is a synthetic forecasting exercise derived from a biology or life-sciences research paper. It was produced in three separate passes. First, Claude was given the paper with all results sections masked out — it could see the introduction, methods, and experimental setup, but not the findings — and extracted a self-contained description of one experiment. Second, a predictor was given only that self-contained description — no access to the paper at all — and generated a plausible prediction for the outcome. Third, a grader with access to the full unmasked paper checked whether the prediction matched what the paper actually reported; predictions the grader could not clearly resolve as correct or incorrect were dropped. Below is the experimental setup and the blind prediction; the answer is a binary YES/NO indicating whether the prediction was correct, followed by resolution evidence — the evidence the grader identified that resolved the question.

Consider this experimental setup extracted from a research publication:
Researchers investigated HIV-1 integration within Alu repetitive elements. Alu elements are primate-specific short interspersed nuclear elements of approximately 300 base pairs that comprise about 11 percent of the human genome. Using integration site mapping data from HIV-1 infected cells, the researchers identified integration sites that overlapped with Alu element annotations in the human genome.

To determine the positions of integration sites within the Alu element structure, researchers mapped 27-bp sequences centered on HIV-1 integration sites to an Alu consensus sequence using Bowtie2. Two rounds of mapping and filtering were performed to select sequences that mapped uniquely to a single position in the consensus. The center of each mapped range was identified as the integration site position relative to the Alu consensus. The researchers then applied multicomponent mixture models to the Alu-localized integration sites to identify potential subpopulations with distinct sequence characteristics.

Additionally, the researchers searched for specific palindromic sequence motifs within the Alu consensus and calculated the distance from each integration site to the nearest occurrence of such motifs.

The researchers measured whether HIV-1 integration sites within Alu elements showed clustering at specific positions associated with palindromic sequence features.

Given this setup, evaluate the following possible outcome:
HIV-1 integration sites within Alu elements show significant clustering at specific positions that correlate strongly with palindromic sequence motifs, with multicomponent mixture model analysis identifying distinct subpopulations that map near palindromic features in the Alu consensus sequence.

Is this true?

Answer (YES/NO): YES